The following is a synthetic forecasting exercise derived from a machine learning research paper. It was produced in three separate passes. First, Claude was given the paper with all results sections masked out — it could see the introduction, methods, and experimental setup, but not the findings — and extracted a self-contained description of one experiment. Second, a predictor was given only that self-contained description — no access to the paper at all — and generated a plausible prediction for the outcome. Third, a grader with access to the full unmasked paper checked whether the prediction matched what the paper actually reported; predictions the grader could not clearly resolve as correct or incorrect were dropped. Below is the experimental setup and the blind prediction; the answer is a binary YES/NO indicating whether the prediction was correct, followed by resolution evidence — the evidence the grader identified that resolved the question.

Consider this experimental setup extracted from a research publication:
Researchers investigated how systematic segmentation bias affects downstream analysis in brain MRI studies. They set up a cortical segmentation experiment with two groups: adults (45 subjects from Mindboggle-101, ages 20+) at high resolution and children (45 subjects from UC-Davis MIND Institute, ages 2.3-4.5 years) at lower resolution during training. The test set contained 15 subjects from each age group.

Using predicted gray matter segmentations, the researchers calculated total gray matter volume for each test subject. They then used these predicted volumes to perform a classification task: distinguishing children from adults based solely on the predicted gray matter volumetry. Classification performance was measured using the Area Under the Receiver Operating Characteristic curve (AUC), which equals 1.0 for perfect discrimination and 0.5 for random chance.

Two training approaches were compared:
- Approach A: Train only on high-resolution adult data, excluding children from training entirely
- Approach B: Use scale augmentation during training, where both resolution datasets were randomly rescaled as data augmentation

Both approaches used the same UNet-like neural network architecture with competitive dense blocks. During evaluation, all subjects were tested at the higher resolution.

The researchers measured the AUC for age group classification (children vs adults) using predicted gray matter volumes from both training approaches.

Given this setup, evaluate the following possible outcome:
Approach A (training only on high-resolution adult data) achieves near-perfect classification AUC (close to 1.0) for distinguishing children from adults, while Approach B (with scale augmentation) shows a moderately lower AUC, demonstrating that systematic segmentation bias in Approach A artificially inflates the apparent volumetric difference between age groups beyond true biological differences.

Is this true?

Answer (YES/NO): NO